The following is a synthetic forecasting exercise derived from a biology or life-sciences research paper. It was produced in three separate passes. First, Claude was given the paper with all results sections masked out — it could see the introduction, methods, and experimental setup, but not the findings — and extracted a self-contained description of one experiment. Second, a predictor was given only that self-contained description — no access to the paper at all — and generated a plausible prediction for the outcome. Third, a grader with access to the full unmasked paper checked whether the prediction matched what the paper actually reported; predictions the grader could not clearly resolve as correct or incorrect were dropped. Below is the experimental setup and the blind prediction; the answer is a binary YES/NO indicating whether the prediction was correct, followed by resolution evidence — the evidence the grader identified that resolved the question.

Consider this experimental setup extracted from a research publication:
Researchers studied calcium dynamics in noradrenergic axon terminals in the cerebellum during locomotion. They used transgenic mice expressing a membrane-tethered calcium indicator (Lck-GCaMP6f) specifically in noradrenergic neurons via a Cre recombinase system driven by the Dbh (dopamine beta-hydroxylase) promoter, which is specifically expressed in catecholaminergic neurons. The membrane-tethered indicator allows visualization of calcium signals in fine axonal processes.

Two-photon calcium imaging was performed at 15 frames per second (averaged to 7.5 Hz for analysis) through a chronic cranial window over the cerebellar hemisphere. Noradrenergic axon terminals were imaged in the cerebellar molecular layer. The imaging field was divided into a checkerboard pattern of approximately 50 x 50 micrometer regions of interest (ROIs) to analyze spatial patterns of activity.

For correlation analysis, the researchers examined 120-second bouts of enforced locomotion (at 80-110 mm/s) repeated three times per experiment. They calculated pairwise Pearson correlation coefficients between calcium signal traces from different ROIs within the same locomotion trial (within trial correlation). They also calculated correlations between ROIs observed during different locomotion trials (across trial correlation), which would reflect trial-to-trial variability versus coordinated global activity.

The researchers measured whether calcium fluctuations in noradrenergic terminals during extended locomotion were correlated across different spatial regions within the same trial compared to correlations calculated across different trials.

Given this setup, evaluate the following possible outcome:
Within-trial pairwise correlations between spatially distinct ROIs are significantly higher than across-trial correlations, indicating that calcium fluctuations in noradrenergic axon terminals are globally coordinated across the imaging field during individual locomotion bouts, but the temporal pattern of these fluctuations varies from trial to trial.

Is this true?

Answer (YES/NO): YES